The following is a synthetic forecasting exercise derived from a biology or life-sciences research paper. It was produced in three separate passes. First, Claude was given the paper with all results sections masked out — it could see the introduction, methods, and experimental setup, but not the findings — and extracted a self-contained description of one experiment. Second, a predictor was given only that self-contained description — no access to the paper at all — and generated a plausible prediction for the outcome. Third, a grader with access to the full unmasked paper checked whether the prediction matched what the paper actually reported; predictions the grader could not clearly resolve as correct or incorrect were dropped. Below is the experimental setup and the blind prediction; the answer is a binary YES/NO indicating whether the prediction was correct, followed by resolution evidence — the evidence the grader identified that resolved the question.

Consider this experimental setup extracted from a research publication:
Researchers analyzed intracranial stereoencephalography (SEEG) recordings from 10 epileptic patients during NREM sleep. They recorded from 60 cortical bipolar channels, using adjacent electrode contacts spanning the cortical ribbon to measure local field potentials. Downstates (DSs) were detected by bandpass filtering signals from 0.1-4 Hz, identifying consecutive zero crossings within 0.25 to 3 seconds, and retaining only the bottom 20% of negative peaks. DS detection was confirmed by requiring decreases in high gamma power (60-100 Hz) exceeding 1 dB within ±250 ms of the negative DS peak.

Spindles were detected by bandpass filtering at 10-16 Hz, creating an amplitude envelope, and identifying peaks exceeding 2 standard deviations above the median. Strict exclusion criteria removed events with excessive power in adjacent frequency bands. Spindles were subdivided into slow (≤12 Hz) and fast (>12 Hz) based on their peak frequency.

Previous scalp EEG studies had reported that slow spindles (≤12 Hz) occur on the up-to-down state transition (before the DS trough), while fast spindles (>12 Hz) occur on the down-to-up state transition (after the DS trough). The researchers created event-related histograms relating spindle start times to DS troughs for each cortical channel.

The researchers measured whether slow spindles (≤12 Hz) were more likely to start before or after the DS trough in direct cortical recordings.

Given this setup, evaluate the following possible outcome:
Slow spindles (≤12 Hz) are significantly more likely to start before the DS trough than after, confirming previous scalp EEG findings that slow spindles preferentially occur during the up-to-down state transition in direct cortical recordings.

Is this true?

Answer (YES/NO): NO